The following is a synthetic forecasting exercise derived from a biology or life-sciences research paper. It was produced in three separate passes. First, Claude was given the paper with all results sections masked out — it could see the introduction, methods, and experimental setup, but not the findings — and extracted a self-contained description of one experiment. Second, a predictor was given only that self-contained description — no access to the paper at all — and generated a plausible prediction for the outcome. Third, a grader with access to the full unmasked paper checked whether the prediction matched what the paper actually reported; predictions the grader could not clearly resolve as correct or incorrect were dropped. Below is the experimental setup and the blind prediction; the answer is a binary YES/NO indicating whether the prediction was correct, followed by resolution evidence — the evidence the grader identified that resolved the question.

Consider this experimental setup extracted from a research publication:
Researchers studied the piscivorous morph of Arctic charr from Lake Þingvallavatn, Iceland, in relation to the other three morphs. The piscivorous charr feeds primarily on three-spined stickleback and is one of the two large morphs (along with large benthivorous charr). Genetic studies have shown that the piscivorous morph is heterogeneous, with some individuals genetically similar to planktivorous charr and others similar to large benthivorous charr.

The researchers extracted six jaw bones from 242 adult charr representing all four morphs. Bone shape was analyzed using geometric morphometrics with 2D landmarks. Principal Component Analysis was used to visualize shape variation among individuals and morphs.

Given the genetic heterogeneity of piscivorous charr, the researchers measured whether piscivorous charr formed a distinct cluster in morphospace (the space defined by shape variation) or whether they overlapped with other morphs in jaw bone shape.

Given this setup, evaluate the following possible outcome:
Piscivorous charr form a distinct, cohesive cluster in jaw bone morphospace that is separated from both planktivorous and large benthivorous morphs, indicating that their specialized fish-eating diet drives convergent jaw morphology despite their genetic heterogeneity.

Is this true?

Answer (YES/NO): NO